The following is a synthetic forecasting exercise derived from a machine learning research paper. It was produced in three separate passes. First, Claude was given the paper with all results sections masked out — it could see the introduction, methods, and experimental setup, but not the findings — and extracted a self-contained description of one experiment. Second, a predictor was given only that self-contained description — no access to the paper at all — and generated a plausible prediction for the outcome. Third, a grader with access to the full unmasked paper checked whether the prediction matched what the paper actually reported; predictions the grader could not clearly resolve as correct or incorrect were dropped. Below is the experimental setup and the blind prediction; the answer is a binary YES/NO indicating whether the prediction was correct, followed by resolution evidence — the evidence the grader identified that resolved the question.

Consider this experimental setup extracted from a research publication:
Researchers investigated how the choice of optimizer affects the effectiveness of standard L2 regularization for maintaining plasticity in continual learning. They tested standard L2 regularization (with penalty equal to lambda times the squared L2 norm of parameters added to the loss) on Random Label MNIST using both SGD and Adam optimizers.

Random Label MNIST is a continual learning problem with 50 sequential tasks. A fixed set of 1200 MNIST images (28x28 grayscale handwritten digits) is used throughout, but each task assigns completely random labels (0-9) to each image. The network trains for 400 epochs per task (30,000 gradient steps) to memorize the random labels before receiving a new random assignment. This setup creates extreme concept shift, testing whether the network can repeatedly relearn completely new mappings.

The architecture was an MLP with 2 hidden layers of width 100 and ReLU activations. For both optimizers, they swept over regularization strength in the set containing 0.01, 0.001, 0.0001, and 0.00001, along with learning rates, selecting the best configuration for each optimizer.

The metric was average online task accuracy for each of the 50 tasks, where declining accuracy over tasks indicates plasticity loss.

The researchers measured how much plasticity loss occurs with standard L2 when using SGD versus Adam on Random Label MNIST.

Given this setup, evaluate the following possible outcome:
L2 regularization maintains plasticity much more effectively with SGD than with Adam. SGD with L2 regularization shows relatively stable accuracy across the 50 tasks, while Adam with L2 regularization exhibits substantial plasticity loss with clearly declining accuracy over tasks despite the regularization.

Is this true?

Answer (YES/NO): NO